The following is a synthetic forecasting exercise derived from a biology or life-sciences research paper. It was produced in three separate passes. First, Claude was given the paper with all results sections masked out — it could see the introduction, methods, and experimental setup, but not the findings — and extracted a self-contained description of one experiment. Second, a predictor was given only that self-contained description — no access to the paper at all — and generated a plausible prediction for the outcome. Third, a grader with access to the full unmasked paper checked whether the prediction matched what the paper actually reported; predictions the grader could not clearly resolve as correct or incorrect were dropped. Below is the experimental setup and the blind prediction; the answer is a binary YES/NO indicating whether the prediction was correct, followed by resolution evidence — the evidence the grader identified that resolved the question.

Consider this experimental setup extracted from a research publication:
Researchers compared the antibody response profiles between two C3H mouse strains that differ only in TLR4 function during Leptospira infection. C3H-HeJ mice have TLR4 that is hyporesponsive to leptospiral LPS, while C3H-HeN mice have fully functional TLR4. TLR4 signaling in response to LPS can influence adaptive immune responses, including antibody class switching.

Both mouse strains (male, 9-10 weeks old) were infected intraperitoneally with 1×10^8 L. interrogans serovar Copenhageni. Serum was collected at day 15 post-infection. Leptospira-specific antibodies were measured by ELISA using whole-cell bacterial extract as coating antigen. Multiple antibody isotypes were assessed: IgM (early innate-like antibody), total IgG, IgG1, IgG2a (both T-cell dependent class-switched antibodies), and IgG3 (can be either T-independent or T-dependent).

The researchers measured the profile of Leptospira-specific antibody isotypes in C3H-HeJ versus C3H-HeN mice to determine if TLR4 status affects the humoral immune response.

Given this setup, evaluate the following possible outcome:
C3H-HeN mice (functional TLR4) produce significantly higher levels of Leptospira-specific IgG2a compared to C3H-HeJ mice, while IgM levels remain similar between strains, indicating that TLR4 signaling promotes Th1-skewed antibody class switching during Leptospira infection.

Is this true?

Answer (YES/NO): NO